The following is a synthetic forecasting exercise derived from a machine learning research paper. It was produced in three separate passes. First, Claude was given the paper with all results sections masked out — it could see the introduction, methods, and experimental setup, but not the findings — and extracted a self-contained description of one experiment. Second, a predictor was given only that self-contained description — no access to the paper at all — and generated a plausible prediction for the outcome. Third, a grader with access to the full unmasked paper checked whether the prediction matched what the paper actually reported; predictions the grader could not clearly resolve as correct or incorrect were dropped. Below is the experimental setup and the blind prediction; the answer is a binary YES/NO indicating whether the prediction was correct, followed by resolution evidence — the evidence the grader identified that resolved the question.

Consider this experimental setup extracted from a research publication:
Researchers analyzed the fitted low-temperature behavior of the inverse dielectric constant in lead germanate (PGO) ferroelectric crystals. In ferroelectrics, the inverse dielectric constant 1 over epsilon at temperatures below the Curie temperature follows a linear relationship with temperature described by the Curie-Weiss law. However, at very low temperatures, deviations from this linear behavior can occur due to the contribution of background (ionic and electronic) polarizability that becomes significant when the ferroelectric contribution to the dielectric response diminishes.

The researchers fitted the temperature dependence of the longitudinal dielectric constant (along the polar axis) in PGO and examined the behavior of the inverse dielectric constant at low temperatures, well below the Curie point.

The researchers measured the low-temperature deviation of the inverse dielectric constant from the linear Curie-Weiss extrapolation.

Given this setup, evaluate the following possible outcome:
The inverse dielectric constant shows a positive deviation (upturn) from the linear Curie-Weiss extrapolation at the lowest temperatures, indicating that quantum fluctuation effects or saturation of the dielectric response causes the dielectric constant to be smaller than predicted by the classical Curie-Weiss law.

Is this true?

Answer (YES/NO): NO